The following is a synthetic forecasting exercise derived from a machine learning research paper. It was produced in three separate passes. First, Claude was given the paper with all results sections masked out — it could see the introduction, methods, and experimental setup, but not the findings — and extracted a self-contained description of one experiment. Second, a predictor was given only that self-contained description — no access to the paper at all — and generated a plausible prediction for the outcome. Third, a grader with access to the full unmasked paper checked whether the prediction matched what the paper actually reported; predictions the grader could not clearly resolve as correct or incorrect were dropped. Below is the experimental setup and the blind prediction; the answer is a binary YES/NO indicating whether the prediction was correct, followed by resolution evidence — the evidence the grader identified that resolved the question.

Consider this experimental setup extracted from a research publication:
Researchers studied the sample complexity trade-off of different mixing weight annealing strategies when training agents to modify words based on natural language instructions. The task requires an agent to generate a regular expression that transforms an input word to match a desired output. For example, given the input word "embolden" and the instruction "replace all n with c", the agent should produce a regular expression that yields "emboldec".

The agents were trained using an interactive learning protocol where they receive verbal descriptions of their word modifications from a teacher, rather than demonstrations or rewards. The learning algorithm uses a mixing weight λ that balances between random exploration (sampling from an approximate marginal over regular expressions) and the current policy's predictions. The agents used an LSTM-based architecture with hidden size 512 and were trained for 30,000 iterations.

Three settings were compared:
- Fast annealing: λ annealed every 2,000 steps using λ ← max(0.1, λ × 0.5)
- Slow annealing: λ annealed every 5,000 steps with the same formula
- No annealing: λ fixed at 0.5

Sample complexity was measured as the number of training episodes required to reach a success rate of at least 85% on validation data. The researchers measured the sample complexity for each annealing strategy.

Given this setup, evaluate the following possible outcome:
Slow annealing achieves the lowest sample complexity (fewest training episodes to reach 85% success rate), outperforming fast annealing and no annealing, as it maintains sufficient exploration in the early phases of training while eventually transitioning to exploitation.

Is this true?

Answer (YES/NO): NO